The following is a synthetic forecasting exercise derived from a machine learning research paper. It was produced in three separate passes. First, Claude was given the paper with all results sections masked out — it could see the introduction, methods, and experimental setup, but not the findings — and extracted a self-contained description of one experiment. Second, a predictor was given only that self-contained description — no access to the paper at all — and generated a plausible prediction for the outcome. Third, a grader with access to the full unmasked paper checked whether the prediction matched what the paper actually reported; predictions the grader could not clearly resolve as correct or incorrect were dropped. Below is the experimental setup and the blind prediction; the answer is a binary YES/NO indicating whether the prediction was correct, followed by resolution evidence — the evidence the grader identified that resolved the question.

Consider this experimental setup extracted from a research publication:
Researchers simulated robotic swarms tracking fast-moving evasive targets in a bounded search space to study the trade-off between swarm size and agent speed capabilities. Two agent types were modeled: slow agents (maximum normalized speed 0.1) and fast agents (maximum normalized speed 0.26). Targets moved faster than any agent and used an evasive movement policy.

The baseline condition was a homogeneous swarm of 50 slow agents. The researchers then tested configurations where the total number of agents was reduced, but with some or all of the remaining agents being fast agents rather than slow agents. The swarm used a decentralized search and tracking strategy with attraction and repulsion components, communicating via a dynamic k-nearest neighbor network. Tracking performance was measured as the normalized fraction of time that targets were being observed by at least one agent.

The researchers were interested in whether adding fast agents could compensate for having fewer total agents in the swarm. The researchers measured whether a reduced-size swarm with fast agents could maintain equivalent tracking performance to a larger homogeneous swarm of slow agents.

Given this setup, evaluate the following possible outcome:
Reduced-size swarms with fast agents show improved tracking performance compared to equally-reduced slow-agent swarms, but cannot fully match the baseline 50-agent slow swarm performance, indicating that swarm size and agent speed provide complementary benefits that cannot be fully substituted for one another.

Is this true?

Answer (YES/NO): NO